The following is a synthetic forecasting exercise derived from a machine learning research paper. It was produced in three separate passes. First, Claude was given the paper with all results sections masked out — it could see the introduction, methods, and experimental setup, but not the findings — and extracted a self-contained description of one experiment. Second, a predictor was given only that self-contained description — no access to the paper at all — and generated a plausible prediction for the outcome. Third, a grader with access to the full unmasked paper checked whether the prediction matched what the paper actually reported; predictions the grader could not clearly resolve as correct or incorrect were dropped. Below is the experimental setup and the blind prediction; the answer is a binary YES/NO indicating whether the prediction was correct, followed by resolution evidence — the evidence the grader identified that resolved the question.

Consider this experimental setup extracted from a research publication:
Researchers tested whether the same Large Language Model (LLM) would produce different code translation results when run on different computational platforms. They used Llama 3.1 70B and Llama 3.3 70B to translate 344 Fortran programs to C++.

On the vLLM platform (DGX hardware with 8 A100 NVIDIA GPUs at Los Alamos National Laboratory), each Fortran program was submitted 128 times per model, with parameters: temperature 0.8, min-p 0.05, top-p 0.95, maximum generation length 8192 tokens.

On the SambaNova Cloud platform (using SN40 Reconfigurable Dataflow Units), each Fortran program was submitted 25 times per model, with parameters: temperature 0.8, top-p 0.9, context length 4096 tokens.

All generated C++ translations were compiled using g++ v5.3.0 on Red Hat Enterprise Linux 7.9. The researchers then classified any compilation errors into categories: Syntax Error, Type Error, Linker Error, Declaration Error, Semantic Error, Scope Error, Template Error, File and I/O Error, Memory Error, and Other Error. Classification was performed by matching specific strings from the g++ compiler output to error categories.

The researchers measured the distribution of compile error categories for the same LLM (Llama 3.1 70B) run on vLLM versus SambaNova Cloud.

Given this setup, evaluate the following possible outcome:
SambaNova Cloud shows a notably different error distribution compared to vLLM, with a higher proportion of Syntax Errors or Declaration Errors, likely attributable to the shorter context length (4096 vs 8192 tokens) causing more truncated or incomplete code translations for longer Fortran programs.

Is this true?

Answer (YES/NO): NO